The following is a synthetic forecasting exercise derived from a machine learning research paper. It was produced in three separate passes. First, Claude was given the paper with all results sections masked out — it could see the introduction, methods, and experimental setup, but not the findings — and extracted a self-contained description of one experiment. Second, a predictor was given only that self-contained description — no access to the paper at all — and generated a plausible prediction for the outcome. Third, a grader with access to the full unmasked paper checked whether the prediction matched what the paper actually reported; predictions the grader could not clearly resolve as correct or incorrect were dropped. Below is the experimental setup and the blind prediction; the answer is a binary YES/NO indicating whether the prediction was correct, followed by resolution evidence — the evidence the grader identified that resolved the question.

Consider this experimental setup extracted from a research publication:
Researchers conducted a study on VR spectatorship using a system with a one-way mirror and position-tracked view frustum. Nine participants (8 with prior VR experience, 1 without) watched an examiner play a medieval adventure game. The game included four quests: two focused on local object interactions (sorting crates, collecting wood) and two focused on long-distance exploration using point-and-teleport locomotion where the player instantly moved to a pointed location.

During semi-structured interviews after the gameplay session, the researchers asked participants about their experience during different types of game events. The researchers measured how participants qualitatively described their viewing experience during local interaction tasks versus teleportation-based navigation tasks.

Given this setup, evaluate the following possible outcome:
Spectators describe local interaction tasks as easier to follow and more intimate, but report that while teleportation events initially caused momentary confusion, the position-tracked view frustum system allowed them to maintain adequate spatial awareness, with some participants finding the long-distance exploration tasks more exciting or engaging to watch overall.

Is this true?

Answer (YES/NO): NO